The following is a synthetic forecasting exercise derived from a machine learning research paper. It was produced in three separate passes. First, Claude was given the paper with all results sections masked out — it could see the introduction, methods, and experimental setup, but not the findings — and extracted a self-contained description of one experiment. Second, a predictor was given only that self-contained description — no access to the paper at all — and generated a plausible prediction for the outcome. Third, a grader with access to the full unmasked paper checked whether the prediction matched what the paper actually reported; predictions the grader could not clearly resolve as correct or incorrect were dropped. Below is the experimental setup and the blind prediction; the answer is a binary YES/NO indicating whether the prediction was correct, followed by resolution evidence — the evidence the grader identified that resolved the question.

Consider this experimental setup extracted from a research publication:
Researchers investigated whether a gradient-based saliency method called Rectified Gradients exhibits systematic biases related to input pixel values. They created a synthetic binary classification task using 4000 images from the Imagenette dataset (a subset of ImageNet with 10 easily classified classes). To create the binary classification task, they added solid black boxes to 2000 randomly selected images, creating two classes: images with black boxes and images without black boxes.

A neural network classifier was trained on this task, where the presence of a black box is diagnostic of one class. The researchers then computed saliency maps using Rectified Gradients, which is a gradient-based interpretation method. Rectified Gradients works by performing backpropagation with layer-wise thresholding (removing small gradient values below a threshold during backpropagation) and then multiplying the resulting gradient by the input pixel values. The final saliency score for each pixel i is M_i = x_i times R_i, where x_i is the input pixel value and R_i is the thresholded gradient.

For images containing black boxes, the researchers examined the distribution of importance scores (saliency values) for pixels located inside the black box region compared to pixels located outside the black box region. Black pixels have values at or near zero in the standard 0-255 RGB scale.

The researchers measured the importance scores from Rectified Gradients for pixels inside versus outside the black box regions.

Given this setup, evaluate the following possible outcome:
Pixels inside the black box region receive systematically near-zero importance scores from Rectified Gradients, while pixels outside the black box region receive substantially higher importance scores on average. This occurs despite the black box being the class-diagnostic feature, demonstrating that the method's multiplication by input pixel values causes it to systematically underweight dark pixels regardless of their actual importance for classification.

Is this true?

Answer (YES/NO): YES